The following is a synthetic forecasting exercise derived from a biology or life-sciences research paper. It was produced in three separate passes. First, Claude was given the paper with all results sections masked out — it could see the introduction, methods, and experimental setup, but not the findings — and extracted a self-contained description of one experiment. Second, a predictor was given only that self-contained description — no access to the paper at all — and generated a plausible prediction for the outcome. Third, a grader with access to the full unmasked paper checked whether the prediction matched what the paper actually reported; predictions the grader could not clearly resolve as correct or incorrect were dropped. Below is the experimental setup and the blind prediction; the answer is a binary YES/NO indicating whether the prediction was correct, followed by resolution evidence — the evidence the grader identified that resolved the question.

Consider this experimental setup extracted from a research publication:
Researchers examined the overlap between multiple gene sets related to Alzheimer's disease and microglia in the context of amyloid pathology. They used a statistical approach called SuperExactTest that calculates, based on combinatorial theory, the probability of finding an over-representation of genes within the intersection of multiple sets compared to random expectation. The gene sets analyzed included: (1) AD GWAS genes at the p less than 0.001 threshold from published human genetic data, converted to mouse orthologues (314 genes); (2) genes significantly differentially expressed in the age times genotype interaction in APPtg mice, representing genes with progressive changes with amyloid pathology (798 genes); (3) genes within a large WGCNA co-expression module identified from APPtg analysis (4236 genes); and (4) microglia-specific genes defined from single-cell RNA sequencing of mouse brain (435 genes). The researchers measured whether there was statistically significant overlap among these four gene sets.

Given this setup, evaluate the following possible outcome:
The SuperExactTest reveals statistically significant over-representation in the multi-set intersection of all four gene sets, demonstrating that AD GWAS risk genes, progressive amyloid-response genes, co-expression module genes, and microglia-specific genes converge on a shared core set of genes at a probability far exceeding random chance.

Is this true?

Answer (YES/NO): YES